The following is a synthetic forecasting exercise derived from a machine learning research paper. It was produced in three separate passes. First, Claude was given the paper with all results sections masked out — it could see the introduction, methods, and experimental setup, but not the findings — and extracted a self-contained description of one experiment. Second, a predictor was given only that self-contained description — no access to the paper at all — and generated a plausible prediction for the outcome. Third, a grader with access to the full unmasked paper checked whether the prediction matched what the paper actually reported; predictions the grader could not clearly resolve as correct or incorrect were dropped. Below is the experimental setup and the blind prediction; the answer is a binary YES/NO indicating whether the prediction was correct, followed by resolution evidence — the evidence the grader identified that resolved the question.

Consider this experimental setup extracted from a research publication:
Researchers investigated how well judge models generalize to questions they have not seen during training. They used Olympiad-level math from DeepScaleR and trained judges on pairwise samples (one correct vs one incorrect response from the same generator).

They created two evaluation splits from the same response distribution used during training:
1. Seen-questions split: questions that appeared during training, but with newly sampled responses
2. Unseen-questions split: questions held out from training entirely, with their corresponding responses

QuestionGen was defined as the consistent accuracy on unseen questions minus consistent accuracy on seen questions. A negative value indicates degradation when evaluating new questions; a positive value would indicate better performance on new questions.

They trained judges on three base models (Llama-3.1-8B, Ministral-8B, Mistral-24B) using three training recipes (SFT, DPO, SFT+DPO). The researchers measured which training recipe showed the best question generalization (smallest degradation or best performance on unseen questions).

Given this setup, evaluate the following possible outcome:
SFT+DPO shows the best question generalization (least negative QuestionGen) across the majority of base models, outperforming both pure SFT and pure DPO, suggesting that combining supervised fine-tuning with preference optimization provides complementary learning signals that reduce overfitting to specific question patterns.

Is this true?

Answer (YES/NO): NO